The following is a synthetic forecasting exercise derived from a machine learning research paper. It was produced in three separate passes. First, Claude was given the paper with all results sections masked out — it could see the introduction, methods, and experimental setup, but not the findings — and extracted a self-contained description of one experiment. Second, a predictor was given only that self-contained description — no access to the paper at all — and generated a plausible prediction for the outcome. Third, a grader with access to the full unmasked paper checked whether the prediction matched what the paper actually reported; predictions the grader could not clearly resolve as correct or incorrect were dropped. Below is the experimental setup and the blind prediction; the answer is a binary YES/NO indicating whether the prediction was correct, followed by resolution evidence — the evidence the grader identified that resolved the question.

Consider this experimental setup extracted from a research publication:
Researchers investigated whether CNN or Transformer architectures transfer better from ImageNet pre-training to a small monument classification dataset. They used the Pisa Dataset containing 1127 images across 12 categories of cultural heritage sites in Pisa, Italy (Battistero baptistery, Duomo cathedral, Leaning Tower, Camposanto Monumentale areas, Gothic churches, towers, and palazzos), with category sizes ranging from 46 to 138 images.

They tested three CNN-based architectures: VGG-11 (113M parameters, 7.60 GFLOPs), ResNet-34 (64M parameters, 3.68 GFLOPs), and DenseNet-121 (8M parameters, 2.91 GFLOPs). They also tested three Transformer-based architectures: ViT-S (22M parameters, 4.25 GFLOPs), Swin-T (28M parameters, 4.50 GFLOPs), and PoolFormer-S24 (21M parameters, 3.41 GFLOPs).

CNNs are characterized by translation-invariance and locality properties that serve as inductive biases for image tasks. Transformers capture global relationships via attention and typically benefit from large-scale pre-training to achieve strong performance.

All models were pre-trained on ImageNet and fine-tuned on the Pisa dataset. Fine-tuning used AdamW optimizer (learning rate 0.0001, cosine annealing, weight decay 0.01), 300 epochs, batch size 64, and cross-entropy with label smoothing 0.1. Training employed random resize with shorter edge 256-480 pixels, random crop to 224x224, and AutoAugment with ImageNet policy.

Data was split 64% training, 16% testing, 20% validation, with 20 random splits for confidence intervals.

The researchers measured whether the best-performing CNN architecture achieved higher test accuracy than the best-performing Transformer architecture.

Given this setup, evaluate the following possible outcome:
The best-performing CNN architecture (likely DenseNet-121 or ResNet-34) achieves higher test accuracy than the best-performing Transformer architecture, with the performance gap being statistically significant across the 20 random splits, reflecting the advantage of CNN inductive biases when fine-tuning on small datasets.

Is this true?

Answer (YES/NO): NO